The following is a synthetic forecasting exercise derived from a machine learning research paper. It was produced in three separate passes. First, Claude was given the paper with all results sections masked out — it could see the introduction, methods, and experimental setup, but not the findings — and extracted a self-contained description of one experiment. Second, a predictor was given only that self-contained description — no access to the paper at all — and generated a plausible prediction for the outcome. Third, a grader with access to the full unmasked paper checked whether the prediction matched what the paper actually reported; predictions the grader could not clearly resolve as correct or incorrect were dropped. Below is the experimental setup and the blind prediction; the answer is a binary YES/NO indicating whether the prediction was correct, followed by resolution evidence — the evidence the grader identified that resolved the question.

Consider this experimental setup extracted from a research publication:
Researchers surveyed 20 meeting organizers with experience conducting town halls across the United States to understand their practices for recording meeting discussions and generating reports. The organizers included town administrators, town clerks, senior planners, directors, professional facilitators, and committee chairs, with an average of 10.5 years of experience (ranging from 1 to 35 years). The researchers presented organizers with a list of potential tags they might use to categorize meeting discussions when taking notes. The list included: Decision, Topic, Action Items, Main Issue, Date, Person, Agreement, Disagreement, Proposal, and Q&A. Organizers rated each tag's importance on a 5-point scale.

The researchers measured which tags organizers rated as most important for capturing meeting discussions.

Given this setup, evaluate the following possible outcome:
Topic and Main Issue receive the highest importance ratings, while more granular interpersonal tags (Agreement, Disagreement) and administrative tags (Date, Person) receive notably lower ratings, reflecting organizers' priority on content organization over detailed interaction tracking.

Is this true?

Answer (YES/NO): NO